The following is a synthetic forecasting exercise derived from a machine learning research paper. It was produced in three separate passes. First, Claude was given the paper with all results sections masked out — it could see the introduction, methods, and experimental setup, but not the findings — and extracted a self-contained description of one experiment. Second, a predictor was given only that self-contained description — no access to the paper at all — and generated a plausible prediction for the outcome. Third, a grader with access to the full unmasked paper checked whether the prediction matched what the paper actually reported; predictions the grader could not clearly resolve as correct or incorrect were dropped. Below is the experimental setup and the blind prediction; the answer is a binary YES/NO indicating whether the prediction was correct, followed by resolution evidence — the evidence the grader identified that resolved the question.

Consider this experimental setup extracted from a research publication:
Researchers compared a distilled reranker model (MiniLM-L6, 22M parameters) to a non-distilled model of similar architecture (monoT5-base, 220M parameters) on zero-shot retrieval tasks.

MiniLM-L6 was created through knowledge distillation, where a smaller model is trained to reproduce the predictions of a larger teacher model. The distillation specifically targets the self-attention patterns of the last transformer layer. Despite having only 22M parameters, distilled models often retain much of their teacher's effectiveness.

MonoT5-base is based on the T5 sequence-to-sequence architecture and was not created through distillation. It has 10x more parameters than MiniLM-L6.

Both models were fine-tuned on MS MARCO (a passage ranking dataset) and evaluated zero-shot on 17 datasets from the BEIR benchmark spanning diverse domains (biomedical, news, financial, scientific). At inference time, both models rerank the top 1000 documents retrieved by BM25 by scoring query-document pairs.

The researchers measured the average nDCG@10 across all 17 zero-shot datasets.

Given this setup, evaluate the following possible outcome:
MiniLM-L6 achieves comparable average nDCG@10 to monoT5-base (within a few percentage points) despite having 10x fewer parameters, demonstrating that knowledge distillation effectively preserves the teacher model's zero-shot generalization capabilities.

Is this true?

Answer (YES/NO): YES